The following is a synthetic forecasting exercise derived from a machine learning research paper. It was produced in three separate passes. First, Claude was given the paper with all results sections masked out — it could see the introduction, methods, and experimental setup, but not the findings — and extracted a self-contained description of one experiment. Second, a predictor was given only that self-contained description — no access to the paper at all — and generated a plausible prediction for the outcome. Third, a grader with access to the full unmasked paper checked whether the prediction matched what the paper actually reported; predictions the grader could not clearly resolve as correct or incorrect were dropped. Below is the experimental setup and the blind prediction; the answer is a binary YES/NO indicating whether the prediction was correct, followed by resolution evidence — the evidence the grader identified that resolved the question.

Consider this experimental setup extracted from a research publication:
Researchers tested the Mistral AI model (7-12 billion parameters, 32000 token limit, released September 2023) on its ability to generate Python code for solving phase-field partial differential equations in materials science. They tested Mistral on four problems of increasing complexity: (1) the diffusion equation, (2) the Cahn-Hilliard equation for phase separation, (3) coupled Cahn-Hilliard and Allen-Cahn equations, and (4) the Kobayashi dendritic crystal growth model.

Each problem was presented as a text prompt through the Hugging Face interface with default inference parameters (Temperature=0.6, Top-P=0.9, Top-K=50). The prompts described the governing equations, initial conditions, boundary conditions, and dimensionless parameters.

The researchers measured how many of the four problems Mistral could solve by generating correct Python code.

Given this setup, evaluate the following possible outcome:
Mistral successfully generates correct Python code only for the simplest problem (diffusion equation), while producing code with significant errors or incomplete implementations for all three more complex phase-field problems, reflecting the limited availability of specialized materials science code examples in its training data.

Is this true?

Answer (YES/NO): NO